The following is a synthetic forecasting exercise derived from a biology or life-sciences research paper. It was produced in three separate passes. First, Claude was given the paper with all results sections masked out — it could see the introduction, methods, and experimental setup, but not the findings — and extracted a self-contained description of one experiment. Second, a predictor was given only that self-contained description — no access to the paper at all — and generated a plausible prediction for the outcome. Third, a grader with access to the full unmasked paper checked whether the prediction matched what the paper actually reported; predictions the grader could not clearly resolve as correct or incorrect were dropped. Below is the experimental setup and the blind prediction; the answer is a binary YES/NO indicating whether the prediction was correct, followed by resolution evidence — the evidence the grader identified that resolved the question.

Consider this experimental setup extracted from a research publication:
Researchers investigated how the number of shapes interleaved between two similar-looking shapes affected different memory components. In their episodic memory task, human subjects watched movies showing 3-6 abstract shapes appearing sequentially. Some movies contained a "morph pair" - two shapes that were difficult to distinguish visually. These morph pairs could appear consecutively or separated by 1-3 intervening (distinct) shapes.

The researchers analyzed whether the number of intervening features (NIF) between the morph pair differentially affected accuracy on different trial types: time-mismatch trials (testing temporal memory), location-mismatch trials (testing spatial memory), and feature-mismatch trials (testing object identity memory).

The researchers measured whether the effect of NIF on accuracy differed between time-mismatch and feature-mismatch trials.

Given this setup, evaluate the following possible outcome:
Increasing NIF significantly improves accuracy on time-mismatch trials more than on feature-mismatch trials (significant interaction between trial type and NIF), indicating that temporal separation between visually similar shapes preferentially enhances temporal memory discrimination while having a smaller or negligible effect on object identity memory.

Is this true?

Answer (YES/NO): NO